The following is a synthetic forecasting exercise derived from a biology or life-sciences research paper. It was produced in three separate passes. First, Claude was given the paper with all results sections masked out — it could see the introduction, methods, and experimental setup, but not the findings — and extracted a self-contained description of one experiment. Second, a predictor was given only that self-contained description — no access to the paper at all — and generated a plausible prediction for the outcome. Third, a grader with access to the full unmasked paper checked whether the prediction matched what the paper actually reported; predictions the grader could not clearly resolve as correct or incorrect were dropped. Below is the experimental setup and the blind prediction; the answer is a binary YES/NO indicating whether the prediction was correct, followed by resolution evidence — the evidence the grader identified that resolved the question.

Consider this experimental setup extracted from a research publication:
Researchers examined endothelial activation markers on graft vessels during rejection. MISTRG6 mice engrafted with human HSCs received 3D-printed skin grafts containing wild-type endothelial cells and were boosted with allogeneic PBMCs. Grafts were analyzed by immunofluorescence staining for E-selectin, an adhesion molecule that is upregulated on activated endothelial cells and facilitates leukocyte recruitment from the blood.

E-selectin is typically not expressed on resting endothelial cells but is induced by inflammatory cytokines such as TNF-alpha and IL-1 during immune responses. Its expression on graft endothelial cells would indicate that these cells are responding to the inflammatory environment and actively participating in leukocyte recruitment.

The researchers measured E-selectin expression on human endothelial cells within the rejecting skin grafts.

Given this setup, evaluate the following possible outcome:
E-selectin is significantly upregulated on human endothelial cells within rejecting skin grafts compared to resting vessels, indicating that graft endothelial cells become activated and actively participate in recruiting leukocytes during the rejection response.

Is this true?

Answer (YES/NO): YES